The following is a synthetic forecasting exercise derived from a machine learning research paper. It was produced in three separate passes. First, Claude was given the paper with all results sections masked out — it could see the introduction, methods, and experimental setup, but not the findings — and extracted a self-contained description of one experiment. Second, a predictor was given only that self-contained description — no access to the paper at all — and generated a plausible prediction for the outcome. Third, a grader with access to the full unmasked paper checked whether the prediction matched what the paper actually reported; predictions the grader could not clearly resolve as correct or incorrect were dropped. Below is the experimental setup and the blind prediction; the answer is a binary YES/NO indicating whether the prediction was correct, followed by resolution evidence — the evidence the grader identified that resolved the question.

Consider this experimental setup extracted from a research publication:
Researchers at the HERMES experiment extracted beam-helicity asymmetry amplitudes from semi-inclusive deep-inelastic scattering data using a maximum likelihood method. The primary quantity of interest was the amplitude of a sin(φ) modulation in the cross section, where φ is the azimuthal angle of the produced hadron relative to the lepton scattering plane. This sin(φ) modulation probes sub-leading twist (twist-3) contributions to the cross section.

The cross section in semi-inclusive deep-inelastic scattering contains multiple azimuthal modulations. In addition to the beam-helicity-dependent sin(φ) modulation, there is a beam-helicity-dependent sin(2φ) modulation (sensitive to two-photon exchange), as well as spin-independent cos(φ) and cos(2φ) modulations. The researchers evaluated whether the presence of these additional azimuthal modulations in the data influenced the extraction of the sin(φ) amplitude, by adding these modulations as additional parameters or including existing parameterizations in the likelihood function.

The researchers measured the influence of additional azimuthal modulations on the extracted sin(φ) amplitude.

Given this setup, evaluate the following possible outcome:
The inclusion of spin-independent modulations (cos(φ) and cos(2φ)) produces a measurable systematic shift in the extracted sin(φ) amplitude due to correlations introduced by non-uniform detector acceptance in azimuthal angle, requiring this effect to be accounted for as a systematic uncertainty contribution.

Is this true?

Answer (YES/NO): NO